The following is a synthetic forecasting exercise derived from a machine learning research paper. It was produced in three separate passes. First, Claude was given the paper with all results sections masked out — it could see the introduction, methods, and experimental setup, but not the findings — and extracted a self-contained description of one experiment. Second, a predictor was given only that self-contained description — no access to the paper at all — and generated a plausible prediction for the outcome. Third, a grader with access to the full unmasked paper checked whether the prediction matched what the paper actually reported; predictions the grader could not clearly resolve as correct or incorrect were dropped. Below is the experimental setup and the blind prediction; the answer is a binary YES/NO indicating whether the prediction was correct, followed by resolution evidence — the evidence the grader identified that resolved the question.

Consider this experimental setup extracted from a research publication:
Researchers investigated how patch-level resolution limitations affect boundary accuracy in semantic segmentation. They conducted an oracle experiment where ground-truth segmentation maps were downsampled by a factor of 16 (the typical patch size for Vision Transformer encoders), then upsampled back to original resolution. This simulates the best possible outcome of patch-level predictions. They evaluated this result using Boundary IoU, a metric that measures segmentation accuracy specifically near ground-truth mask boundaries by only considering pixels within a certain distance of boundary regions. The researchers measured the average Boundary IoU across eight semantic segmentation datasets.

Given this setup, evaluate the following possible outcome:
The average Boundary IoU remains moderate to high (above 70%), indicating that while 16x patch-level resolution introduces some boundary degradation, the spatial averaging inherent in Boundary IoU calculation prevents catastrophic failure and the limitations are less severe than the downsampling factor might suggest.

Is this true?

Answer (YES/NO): NO